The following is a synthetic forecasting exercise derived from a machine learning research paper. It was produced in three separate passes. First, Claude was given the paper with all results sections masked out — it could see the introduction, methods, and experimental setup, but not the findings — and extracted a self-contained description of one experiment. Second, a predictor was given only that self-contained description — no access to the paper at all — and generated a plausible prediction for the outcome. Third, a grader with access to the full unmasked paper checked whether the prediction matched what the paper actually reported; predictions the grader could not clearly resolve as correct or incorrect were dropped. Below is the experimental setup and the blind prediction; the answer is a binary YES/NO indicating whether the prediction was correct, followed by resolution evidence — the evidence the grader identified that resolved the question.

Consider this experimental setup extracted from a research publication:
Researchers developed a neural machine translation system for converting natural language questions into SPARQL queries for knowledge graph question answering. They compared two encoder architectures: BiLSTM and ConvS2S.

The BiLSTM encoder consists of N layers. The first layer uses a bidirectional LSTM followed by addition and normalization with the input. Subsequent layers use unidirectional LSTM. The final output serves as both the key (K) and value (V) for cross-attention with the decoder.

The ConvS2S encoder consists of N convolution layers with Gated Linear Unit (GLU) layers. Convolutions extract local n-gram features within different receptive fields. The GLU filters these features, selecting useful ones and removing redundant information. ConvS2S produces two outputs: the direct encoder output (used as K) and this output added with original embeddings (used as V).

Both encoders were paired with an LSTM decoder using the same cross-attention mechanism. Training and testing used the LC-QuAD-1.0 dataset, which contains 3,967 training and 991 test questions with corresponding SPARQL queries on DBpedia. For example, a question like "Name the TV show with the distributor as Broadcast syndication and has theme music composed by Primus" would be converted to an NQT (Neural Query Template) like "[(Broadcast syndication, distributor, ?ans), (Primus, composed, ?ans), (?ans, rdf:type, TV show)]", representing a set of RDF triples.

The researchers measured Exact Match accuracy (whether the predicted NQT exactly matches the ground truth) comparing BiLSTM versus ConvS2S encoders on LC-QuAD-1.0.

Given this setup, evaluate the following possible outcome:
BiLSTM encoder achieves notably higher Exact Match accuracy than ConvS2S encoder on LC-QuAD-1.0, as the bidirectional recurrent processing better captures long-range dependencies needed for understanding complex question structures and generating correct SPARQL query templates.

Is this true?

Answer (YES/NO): NO